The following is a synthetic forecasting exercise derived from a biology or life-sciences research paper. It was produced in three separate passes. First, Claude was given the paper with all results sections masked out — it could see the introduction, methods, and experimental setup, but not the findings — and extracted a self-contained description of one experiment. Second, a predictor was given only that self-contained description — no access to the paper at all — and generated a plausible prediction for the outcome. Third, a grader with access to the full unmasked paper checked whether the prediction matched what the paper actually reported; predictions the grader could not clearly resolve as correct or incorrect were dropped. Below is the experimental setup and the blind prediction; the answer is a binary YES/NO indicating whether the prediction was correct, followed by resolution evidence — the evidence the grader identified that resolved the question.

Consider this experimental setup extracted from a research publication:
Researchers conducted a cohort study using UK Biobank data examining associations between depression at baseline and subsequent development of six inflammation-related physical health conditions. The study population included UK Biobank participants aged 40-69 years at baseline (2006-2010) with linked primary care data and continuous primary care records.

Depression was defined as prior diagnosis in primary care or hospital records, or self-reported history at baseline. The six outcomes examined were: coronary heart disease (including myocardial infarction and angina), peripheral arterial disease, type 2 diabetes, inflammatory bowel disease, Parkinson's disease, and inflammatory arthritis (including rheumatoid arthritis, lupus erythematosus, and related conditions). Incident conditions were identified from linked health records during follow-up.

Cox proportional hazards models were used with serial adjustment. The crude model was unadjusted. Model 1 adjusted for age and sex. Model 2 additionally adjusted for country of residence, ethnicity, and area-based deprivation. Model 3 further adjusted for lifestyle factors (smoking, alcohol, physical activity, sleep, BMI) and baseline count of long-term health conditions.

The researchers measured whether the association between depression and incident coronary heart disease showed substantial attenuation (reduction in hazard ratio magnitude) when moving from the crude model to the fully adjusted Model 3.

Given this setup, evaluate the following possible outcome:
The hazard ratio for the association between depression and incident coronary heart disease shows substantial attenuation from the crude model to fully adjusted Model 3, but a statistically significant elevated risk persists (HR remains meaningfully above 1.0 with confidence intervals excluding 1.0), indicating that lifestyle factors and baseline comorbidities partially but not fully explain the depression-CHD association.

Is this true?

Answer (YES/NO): NO